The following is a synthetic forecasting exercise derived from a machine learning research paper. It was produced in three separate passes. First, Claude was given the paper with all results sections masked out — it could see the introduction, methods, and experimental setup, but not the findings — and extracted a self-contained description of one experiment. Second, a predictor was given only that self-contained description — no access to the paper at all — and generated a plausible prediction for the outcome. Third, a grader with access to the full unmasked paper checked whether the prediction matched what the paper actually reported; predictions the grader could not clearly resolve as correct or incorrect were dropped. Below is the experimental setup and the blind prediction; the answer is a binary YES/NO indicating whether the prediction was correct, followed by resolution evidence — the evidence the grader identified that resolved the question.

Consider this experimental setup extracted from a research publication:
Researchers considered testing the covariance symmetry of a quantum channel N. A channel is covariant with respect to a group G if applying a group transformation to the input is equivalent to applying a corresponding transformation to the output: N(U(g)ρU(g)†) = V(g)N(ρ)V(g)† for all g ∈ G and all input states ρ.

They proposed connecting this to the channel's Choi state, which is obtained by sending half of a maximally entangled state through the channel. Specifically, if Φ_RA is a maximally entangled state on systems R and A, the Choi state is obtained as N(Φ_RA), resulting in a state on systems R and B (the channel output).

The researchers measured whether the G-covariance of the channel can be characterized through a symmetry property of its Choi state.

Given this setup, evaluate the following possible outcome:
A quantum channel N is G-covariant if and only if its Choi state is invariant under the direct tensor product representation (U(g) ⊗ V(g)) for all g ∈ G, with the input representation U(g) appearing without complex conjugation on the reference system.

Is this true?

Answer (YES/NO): NO